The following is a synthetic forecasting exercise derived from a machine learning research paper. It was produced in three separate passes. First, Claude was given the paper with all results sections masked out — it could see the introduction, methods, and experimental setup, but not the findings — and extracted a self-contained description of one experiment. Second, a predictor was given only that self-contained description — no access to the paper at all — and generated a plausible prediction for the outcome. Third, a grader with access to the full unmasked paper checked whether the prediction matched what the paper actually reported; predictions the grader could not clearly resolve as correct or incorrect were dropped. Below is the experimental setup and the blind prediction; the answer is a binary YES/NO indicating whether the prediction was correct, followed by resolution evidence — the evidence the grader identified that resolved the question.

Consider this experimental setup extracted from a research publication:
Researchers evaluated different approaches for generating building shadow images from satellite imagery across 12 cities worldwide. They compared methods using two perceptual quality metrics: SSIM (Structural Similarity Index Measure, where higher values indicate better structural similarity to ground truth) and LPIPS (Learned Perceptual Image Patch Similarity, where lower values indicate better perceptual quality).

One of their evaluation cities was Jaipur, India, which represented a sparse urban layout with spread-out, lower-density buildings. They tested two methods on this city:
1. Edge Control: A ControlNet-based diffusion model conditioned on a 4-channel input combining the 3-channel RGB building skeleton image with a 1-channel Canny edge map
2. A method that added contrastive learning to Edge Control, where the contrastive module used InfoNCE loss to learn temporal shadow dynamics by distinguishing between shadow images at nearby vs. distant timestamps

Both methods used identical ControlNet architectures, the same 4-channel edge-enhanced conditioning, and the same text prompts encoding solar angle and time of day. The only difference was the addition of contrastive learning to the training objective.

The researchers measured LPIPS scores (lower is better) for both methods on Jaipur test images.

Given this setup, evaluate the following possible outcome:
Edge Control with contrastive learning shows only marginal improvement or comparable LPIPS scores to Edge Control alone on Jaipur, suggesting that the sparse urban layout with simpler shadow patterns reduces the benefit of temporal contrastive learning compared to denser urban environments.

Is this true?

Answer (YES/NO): YES